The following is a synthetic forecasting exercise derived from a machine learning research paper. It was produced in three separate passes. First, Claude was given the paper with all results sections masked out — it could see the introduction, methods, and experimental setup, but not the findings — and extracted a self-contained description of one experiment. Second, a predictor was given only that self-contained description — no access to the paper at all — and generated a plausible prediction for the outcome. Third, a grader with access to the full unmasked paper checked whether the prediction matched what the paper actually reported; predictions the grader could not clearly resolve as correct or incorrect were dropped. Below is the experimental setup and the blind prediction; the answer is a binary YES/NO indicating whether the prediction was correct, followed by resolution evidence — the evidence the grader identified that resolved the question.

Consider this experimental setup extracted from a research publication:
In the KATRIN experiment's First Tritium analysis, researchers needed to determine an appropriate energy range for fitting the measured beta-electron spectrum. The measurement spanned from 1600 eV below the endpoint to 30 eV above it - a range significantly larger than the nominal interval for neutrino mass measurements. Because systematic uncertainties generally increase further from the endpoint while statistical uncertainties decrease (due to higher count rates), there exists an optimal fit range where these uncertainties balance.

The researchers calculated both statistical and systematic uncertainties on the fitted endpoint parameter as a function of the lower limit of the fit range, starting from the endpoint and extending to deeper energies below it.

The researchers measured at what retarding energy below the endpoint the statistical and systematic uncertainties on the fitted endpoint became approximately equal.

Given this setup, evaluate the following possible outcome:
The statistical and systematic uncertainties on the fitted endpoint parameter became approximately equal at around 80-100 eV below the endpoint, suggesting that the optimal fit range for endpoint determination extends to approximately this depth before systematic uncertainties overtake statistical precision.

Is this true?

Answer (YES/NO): YES